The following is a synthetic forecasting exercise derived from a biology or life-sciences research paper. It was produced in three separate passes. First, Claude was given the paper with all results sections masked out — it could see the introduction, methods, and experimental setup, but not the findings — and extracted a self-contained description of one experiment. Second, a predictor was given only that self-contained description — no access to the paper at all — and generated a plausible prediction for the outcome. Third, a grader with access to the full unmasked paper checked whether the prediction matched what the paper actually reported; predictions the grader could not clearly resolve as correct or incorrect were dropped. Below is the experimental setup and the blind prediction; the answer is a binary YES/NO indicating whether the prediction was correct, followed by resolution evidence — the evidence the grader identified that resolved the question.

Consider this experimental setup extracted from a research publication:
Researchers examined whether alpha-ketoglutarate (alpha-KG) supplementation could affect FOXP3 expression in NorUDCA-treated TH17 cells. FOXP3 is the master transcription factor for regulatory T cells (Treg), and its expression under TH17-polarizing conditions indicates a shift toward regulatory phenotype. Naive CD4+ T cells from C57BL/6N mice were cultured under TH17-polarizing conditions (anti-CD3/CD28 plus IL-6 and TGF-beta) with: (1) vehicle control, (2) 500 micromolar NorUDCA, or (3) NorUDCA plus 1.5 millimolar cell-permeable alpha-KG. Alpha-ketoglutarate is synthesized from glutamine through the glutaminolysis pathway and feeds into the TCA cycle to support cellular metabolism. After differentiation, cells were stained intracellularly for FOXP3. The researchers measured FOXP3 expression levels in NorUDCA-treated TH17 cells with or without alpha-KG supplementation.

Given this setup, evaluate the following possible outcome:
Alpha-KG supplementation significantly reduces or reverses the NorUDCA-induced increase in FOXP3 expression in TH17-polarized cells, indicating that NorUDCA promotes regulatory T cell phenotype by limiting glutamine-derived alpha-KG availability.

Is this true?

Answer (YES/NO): YES